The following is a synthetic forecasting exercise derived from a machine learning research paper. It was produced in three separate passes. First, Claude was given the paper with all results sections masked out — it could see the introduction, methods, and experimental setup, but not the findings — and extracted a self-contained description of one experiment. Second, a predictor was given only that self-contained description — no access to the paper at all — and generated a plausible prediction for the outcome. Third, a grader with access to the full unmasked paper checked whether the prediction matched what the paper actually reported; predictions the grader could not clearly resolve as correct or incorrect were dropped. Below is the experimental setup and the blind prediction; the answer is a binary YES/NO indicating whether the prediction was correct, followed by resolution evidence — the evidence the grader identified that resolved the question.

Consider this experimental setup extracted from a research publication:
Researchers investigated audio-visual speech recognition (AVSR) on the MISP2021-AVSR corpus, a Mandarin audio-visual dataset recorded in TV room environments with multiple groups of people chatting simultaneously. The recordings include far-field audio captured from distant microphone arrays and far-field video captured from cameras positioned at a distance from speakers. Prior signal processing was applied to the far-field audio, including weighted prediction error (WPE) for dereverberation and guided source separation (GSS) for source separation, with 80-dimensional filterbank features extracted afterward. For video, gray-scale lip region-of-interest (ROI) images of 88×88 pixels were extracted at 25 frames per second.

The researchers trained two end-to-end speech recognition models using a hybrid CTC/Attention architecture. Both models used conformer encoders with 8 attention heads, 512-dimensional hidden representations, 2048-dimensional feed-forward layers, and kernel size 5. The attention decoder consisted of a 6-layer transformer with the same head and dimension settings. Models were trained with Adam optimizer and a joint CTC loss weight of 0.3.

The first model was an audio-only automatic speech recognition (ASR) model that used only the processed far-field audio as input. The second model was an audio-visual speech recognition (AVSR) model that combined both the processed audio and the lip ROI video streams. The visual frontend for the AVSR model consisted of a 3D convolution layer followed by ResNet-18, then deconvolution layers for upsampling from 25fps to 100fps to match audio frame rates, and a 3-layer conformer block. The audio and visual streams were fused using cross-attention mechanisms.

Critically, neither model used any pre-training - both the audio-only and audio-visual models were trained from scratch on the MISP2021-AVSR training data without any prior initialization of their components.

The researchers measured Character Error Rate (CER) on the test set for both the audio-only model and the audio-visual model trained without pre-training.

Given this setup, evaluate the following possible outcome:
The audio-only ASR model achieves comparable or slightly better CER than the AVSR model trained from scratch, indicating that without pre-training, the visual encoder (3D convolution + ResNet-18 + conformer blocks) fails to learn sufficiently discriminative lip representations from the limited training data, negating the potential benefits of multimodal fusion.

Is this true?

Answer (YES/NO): YES